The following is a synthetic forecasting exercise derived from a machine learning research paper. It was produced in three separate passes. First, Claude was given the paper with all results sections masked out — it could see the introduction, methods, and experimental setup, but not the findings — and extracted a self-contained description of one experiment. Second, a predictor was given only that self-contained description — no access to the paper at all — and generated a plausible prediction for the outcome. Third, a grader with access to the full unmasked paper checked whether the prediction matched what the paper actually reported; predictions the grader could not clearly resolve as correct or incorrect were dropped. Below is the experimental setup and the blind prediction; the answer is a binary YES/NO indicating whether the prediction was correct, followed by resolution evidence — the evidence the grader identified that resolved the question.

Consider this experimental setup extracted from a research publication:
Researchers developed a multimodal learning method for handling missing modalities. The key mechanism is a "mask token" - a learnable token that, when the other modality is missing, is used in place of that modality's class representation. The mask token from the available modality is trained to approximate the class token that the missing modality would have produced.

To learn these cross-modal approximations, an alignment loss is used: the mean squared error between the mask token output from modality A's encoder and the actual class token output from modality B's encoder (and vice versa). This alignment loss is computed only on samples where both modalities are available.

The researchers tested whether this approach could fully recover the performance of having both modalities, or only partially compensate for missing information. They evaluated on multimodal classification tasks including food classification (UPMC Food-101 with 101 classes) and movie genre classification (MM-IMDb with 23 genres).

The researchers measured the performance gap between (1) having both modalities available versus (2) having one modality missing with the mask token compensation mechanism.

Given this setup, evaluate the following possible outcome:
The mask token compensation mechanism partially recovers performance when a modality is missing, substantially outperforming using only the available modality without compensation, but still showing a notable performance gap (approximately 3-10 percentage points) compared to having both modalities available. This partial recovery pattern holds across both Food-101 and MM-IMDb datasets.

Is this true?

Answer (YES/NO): NO